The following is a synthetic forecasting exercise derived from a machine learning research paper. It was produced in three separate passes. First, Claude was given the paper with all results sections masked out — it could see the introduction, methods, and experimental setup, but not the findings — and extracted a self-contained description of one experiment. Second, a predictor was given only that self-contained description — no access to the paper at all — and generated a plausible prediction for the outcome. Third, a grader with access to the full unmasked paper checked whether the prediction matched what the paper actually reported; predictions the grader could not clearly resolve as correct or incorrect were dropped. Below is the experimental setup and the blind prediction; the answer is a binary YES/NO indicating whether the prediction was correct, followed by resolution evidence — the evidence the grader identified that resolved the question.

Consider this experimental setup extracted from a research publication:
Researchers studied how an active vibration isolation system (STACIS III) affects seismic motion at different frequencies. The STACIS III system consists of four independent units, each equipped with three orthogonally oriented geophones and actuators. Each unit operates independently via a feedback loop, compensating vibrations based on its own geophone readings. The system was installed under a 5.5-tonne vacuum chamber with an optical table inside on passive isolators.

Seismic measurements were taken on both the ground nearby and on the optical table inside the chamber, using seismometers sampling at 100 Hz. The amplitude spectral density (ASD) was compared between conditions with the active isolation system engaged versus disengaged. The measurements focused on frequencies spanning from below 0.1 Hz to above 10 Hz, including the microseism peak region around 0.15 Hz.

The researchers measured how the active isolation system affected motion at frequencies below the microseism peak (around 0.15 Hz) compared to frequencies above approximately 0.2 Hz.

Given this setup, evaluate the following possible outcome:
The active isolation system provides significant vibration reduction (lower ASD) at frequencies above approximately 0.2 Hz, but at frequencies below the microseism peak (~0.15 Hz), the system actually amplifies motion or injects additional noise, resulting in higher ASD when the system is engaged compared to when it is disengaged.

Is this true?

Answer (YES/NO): YES